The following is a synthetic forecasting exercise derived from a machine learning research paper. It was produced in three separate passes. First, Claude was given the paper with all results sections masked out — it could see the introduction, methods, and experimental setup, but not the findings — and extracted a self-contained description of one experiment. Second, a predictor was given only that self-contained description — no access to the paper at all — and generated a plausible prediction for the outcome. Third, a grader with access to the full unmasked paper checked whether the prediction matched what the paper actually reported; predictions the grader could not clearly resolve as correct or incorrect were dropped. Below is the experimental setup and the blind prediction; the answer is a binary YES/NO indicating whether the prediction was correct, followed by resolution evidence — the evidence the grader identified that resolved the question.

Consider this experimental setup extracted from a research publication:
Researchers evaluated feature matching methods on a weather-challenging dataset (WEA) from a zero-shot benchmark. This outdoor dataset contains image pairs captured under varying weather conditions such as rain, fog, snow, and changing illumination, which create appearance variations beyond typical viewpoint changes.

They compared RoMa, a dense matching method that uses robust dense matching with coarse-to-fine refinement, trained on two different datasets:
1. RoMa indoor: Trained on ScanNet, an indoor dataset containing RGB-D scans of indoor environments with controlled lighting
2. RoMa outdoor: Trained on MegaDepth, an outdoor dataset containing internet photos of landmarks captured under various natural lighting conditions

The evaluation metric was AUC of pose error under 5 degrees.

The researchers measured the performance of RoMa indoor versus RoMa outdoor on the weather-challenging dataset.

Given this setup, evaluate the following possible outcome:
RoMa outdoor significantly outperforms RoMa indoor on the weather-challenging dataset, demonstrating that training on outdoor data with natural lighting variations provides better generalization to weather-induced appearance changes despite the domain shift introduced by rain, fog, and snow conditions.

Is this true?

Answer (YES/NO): YES